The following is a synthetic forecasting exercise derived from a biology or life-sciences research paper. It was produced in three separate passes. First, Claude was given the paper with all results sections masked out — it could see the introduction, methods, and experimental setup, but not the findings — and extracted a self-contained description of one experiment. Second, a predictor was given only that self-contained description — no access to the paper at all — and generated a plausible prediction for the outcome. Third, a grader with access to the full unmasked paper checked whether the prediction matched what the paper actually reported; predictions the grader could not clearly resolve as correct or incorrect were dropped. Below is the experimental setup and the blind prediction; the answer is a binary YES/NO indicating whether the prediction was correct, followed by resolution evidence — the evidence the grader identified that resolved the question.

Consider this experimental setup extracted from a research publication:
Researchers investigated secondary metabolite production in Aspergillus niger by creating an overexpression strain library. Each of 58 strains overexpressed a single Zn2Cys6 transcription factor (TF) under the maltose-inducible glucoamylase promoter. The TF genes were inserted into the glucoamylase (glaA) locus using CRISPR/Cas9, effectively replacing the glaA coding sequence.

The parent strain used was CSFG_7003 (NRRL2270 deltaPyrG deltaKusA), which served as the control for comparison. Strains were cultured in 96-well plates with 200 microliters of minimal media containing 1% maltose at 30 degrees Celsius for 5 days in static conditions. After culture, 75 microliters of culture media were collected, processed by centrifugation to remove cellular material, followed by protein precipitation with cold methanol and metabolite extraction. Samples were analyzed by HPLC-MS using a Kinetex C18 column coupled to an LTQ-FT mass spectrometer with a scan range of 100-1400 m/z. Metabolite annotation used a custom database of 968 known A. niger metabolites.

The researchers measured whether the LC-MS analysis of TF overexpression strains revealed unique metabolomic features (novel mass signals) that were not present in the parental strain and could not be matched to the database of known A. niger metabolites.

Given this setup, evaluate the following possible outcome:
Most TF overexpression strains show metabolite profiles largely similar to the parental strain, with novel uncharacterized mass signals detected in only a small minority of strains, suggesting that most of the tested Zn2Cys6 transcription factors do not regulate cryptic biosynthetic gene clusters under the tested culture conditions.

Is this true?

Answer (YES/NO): NO